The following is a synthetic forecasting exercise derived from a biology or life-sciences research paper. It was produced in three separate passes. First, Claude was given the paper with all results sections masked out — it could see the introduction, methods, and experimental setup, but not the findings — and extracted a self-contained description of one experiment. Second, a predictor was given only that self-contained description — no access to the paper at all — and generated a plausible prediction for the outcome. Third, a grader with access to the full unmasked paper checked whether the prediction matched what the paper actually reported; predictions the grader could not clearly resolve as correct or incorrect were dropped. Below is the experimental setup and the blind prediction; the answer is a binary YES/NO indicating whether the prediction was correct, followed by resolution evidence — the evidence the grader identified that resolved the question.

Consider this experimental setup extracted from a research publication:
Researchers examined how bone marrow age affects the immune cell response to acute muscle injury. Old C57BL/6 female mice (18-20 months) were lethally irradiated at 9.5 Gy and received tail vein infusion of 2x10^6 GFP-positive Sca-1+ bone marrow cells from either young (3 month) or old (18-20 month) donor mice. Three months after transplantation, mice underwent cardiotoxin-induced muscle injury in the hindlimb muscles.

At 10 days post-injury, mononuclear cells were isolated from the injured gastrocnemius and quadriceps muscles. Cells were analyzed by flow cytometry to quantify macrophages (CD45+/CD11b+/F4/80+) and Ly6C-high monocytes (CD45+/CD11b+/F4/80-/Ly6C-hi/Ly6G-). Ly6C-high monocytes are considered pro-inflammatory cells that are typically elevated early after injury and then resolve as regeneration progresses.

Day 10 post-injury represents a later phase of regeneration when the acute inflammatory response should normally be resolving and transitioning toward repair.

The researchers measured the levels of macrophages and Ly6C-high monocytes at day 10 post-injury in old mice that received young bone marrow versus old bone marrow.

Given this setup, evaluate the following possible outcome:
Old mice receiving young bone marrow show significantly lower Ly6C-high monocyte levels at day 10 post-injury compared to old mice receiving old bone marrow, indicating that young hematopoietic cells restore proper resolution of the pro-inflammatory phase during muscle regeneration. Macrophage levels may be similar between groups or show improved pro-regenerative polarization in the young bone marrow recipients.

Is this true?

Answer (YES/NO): NO